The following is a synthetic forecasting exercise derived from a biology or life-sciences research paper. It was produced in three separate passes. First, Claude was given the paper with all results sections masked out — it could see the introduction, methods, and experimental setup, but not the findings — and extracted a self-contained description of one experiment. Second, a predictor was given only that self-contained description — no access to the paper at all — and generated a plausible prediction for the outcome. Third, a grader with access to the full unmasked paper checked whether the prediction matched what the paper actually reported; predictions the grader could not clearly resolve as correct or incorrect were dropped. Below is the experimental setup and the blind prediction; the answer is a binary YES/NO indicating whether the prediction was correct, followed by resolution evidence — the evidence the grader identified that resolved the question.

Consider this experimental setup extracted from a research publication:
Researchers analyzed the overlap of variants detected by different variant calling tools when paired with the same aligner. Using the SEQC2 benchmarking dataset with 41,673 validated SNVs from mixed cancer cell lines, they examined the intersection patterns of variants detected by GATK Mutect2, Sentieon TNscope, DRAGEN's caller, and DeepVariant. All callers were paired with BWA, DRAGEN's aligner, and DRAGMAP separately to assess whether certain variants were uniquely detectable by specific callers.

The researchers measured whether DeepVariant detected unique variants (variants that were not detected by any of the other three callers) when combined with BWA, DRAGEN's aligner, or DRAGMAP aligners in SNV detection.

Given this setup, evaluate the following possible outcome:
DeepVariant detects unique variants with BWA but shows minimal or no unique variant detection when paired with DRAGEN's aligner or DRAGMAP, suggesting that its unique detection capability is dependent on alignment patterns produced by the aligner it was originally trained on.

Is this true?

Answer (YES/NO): NO